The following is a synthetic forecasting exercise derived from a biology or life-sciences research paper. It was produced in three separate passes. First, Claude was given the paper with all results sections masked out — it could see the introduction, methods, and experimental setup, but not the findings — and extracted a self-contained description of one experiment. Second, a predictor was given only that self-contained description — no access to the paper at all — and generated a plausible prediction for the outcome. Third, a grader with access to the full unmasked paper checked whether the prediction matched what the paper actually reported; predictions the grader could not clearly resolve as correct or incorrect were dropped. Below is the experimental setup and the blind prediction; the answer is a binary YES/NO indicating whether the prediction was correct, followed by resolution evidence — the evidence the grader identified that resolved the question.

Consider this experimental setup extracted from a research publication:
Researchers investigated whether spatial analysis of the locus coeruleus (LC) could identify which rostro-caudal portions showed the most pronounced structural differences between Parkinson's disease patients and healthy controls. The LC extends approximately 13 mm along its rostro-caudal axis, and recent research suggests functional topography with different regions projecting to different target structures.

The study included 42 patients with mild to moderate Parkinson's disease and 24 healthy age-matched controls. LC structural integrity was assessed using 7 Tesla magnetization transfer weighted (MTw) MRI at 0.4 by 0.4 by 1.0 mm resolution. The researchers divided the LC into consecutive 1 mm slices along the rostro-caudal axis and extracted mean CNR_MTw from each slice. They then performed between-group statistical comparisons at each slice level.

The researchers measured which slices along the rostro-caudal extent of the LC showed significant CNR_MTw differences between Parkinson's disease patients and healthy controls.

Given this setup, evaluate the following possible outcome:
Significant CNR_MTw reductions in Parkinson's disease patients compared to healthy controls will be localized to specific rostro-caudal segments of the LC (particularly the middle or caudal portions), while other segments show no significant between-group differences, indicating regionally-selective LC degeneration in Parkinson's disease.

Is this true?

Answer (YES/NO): YES